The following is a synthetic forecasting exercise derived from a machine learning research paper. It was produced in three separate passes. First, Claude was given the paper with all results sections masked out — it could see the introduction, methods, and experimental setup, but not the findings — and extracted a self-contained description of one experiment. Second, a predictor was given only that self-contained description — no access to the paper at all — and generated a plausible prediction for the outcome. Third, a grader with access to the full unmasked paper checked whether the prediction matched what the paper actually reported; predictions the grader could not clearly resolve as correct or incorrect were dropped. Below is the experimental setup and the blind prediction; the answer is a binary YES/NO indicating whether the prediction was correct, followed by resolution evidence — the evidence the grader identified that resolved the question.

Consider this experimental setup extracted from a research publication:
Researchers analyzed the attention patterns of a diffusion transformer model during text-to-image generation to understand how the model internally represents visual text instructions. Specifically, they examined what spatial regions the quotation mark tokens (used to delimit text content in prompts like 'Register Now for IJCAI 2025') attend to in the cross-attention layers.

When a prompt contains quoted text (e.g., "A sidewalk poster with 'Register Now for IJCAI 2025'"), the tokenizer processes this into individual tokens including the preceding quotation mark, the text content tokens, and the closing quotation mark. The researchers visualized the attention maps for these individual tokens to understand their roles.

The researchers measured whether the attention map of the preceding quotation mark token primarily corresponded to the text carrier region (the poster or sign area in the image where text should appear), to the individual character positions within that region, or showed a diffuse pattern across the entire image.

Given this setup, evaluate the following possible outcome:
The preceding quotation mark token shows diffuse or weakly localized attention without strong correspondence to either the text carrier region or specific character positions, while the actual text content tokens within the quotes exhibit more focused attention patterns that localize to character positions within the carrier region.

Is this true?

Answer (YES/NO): NO